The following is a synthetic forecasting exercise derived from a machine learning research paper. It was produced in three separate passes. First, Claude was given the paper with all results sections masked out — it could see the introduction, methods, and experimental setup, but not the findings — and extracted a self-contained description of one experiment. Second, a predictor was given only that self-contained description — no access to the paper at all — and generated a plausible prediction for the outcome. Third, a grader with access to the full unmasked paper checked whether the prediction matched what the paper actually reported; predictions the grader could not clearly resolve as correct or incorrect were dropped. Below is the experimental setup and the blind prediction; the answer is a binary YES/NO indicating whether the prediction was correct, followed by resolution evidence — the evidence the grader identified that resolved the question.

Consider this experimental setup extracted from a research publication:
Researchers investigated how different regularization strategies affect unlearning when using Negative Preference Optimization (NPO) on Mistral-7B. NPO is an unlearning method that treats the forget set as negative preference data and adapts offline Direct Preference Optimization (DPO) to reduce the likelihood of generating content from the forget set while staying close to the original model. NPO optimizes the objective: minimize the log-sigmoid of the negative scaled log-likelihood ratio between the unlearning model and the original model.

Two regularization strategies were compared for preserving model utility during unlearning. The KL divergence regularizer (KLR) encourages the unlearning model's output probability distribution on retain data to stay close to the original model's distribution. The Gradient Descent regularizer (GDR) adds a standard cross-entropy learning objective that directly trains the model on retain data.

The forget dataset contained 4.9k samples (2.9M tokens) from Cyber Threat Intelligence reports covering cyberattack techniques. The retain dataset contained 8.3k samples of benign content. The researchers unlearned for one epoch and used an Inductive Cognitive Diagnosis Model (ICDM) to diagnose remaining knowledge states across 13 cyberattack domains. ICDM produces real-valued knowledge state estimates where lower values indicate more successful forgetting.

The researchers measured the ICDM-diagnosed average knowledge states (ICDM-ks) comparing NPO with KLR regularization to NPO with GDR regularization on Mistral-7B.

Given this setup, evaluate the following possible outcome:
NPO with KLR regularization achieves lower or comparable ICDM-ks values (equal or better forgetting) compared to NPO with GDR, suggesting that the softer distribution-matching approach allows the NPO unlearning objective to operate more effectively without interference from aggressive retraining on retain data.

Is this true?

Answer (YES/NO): NO